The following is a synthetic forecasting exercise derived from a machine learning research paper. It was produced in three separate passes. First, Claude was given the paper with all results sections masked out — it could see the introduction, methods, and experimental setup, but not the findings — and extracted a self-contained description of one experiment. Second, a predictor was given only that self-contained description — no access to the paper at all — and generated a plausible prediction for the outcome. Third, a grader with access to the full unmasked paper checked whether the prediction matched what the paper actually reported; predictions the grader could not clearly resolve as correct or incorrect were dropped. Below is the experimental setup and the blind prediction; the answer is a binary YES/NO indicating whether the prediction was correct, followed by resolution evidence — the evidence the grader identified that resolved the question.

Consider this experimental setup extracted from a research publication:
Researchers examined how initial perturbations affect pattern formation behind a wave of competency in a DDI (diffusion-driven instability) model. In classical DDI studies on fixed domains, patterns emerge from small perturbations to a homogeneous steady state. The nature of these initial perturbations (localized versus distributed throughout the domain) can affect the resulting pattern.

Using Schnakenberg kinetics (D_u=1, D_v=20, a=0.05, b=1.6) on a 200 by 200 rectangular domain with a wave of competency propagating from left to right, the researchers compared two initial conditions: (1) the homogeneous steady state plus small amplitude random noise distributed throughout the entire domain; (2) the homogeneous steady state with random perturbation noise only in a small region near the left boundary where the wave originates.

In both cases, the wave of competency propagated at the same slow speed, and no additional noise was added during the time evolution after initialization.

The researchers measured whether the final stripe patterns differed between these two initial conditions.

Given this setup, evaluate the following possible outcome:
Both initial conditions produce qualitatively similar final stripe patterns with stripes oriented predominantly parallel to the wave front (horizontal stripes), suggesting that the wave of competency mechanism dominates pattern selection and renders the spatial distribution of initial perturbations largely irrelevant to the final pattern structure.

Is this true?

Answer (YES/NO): NO